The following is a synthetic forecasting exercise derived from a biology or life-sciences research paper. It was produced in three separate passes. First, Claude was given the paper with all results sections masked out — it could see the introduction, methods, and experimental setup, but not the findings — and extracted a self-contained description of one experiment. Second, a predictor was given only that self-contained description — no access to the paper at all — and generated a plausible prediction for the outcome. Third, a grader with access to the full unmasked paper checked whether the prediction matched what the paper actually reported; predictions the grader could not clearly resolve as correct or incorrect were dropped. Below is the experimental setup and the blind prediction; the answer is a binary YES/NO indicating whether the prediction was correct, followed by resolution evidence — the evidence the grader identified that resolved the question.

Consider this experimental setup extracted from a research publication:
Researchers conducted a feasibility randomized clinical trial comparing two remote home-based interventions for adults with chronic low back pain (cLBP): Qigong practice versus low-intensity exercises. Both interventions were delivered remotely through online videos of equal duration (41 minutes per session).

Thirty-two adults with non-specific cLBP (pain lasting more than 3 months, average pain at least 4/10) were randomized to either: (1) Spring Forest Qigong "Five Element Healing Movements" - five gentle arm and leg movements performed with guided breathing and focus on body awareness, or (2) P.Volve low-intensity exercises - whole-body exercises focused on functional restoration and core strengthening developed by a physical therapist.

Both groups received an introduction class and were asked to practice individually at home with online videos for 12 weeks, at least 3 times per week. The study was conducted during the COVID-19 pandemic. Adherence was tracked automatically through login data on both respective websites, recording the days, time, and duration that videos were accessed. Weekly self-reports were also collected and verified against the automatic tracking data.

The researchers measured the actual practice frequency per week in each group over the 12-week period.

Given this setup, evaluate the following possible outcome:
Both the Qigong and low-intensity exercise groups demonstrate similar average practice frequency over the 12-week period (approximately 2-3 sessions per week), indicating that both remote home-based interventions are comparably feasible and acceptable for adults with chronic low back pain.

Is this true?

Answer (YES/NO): NO